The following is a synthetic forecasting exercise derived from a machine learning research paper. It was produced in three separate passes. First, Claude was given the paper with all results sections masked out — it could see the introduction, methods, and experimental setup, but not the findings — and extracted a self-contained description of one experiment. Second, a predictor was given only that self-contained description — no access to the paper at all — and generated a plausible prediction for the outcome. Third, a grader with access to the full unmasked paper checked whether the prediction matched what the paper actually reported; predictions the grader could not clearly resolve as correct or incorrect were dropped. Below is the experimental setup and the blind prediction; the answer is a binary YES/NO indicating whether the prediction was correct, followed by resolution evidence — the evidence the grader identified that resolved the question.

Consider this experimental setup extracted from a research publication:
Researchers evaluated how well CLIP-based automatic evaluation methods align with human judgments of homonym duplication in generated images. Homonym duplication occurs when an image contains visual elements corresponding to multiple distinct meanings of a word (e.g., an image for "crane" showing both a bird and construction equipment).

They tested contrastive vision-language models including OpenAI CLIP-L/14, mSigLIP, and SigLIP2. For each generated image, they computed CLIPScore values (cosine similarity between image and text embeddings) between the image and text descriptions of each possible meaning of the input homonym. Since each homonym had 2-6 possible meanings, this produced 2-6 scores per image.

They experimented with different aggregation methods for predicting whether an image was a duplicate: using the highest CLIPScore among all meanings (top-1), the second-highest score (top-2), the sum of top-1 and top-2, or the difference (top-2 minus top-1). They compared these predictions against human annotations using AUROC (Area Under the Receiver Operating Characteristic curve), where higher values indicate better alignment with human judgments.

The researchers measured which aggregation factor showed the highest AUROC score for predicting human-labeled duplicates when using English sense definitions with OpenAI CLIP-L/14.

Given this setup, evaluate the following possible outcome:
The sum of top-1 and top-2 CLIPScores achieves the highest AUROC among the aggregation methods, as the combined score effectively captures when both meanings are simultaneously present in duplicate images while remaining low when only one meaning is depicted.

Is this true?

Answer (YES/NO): NO